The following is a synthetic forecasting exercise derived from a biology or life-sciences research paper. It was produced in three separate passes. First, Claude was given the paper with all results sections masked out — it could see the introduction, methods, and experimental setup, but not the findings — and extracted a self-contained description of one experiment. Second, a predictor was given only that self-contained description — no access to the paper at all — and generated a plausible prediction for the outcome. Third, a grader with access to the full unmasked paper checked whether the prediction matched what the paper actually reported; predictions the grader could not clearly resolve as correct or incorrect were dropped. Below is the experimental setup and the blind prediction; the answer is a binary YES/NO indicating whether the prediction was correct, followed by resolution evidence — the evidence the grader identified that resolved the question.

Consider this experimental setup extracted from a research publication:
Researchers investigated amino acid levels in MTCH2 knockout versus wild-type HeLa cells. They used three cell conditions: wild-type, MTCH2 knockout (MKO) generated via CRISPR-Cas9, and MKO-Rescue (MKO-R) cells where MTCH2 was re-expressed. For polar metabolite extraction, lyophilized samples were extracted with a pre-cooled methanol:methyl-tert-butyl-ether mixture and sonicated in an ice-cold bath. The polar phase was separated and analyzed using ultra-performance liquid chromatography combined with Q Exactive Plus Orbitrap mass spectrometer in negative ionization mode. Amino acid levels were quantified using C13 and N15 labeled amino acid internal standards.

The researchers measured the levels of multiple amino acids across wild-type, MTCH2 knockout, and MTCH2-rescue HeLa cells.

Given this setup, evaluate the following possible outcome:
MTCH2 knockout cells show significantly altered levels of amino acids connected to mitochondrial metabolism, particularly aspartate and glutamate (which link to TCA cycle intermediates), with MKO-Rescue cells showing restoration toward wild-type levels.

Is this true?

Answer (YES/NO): NO